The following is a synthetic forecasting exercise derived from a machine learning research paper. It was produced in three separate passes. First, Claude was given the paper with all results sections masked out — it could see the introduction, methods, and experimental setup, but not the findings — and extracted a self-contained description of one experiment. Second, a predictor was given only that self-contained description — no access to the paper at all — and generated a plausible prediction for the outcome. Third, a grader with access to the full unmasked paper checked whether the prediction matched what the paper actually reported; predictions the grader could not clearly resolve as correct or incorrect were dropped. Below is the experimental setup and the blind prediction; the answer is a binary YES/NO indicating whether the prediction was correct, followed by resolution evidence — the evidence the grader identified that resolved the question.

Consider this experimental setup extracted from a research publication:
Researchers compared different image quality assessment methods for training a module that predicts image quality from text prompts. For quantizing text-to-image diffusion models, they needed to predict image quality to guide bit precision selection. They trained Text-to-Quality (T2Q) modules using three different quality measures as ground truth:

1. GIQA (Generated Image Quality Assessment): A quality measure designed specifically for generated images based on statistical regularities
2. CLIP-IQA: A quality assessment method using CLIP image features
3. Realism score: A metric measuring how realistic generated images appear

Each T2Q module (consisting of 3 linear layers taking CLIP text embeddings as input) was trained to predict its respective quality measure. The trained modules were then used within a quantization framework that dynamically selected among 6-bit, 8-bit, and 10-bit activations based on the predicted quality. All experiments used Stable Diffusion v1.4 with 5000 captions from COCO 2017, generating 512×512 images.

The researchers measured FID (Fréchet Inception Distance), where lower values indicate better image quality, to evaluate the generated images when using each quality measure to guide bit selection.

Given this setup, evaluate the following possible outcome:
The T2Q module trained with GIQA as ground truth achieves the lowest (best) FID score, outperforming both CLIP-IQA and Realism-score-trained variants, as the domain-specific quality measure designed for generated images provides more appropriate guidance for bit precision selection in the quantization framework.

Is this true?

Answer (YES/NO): YES